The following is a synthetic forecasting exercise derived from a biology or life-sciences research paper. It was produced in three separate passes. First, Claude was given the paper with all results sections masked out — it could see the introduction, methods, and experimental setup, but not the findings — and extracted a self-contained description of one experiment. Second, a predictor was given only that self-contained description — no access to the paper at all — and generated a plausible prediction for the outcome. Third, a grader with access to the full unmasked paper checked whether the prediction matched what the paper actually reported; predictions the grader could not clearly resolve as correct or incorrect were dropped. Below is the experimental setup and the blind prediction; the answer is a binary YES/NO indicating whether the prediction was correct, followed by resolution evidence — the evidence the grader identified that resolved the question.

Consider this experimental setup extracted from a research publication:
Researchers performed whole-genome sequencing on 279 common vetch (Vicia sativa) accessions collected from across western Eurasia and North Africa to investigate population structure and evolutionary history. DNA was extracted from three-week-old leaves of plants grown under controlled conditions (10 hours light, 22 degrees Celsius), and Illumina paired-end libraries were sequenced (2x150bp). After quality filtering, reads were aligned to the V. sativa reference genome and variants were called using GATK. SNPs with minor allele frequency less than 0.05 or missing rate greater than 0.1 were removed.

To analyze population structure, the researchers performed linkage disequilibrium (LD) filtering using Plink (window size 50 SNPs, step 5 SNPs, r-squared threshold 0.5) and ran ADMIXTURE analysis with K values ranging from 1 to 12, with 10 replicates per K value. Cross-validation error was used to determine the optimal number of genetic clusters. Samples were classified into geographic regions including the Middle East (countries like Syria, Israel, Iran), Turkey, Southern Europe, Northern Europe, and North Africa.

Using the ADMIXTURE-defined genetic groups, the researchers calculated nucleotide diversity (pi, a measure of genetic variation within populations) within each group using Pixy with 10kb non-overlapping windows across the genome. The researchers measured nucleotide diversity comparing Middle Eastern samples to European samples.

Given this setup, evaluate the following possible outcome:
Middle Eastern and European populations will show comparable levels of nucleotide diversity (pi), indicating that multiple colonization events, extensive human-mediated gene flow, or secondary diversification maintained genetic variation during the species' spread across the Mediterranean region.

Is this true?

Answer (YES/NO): NO